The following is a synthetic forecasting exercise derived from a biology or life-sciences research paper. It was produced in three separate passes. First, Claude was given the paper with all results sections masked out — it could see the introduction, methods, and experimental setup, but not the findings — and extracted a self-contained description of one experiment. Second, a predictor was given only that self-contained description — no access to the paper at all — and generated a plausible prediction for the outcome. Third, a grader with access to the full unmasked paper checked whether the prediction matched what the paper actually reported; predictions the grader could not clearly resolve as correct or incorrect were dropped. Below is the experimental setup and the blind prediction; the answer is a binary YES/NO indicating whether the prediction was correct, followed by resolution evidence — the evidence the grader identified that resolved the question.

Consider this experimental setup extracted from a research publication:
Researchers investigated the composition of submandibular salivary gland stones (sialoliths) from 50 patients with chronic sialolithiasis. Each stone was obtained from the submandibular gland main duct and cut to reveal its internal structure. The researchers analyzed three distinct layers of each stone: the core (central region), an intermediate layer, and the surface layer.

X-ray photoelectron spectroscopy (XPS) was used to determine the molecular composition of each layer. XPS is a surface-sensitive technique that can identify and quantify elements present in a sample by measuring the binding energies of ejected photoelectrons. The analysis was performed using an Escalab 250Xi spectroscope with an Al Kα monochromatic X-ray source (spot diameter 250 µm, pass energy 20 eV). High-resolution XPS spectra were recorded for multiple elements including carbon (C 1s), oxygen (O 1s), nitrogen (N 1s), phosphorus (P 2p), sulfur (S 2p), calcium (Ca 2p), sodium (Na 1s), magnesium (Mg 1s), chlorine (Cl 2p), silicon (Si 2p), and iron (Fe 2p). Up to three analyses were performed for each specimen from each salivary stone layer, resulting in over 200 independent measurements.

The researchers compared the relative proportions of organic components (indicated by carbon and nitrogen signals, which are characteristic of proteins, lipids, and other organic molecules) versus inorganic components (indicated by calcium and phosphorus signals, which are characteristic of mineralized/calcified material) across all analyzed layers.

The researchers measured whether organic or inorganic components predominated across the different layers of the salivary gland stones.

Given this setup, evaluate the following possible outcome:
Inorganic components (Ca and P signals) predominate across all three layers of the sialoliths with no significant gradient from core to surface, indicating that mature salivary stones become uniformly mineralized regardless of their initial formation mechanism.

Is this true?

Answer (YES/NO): NO